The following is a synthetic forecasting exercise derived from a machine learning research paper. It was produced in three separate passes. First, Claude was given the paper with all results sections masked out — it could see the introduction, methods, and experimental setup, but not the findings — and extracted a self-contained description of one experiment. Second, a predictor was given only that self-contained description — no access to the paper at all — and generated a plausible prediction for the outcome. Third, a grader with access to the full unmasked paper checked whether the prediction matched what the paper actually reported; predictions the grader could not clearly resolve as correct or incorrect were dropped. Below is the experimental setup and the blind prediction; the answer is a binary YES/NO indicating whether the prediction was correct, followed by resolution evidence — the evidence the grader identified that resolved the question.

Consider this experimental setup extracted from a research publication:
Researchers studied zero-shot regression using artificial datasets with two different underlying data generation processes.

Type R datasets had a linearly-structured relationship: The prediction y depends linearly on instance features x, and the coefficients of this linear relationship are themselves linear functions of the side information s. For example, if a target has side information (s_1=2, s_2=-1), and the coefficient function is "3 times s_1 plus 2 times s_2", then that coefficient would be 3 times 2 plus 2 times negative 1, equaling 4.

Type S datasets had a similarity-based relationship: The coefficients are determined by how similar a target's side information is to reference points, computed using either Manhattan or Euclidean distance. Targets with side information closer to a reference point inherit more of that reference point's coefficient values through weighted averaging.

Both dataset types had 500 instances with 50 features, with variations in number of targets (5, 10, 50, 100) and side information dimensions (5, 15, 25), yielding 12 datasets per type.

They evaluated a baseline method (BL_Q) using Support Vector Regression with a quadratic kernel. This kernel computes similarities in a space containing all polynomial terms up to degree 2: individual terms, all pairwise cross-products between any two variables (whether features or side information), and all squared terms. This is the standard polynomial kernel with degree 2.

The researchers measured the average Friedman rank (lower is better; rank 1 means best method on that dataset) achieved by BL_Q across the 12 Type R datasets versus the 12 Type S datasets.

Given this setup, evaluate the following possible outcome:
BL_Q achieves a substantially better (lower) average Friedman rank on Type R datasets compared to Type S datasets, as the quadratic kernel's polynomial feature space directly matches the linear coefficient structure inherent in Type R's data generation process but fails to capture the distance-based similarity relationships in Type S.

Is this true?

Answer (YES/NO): YES